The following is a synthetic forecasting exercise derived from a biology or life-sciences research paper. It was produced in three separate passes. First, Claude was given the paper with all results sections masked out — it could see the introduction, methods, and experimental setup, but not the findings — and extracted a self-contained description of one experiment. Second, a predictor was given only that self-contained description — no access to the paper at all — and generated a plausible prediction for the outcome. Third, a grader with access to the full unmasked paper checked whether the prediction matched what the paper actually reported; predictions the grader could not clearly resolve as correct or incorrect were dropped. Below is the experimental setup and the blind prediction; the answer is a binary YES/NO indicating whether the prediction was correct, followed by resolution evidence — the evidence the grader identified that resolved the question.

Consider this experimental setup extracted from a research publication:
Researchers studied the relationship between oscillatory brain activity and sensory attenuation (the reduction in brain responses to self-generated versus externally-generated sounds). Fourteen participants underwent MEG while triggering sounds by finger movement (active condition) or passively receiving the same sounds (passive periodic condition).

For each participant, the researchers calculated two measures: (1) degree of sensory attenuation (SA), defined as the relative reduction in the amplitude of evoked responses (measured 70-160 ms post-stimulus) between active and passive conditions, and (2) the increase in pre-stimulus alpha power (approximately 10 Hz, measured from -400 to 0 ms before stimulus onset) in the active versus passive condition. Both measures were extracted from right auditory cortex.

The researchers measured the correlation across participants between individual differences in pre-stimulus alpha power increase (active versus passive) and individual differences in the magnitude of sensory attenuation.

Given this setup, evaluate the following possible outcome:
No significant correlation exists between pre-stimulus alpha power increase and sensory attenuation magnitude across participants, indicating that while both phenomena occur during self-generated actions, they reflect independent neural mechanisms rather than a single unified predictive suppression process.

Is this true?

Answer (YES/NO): NO